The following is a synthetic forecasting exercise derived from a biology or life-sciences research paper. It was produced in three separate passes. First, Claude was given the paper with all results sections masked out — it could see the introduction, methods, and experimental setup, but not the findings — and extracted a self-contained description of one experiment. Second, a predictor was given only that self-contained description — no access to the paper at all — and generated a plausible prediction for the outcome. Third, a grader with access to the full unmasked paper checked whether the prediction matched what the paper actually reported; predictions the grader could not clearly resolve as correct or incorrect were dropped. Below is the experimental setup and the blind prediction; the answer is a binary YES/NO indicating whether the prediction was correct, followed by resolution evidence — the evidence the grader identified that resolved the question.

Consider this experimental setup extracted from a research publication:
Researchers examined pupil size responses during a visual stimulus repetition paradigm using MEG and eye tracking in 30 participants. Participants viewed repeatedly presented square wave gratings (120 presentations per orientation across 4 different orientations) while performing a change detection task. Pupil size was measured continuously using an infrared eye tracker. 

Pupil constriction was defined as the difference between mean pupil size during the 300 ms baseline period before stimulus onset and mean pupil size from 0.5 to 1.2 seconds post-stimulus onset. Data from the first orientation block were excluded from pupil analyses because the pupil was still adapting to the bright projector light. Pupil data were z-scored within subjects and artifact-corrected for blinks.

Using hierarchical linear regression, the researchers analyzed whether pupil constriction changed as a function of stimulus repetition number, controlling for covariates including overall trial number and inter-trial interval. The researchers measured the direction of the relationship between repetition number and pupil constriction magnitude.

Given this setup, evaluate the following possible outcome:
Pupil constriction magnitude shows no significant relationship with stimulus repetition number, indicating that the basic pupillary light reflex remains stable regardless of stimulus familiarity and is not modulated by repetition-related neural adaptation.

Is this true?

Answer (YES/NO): NO